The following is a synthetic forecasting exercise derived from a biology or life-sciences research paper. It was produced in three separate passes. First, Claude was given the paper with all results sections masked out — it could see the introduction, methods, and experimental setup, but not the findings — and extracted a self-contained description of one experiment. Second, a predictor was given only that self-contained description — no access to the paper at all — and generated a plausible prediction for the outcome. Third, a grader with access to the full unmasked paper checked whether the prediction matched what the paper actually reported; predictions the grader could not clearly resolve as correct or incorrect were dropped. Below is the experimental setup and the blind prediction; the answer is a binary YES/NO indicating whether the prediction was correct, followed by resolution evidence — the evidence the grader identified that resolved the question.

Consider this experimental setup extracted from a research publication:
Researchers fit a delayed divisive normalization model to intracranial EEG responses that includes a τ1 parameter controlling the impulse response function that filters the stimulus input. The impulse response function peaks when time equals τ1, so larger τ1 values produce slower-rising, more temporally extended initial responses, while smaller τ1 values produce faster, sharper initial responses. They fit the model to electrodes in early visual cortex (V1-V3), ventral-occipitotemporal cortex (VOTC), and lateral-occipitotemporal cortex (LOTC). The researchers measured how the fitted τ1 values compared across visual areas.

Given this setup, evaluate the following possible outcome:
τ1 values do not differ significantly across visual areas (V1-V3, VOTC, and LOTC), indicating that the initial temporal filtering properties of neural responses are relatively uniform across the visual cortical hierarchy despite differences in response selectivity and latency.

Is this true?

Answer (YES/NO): NO